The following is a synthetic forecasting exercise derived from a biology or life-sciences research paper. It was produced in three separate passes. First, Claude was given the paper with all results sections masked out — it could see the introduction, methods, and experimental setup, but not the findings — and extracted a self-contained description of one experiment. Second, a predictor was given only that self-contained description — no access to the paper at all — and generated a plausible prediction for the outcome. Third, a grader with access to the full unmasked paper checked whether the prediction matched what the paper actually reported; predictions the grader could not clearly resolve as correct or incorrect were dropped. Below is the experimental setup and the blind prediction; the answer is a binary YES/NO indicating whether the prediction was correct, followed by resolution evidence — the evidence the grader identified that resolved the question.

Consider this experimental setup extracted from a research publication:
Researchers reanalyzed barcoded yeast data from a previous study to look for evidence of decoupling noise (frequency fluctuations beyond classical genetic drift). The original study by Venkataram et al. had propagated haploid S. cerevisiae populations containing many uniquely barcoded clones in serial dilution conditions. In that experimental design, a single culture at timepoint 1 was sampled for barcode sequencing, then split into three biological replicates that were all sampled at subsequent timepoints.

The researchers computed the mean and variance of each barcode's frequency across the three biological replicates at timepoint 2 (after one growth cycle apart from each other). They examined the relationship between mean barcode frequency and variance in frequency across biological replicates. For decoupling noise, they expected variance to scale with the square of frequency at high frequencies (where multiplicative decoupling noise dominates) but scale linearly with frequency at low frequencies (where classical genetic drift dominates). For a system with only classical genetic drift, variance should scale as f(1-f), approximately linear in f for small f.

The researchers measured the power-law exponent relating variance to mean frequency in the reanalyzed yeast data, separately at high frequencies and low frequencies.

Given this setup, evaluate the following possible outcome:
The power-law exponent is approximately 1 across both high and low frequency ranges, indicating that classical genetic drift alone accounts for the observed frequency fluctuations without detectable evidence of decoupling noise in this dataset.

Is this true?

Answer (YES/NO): NO